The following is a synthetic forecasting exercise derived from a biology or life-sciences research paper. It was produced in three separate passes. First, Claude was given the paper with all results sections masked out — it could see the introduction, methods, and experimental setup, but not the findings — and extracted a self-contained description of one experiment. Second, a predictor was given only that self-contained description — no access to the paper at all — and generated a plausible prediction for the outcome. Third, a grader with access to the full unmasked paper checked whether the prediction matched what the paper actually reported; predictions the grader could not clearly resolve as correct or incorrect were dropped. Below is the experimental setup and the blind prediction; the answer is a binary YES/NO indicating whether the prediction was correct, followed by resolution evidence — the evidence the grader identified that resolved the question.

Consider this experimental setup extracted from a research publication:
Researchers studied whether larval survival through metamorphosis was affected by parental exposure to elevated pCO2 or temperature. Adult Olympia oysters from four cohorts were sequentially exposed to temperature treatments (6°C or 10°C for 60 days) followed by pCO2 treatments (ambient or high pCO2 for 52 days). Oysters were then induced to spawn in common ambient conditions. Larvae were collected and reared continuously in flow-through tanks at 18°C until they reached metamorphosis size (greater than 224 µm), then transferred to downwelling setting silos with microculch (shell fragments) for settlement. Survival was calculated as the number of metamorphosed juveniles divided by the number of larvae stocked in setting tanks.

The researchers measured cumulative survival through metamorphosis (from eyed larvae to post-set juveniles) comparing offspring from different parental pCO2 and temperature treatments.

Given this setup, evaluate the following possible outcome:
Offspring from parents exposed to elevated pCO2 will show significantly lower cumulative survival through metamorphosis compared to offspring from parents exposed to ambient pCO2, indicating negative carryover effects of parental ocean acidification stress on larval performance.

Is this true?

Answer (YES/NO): NO